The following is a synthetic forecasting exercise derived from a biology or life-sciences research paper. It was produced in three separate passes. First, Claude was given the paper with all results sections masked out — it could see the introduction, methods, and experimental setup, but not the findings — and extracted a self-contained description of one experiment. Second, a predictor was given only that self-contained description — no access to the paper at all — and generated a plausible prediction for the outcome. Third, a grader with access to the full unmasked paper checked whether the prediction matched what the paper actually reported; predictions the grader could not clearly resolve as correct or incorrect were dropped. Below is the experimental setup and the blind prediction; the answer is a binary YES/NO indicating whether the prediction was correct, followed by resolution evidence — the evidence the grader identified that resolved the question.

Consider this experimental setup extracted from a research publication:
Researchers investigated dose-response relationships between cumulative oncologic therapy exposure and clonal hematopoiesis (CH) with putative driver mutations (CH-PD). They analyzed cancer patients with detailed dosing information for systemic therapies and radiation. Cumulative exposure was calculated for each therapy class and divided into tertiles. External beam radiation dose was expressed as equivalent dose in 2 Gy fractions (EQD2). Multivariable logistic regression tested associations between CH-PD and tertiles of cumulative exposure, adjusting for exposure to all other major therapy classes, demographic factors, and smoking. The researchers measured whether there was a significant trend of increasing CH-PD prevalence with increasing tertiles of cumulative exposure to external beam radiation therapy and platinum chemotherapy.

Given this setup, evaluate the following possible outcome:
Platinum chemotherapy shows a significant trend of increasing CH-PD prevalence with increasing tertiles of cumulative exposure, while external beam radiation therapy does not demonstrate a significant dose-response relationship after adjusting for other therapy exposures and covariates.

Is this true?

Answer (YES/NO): NO